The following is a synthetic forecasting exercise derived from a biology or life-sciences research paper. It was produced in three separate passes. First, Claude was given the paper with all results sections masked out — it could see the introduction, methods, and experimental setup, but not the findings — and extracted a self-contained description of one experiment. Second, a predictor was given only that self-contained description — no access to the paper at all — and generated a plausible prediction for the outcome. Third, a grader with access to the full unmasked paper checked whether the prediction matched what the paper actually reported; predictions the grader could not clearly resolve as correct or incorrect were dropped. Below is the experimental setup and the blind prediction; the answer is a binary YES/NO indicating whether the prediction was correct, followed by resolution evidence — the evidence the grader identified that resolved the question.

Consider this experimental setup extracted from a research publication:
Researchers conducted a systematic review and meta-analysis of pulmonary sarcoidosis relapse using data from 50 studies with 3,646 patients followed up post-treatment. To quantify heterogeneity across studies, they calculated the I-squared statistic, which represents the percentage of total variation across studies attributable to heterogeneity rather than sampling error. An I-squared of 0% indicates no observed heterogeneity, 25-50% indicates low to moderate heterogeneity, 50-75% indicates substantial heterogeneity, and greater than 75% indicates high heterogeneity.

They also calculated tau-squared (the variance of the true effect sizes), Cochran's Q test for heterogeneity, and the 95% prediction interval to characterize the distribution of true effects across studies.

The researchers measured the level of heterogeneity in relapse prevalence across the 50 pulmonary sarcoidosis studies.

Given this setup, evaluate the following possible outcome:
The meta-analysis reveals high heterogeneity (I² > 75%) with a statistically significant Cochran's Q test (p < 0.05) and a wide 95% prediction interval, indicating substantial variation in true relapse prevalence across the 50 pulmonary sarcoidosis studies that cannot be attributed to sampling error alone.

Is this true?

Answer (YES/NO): YES